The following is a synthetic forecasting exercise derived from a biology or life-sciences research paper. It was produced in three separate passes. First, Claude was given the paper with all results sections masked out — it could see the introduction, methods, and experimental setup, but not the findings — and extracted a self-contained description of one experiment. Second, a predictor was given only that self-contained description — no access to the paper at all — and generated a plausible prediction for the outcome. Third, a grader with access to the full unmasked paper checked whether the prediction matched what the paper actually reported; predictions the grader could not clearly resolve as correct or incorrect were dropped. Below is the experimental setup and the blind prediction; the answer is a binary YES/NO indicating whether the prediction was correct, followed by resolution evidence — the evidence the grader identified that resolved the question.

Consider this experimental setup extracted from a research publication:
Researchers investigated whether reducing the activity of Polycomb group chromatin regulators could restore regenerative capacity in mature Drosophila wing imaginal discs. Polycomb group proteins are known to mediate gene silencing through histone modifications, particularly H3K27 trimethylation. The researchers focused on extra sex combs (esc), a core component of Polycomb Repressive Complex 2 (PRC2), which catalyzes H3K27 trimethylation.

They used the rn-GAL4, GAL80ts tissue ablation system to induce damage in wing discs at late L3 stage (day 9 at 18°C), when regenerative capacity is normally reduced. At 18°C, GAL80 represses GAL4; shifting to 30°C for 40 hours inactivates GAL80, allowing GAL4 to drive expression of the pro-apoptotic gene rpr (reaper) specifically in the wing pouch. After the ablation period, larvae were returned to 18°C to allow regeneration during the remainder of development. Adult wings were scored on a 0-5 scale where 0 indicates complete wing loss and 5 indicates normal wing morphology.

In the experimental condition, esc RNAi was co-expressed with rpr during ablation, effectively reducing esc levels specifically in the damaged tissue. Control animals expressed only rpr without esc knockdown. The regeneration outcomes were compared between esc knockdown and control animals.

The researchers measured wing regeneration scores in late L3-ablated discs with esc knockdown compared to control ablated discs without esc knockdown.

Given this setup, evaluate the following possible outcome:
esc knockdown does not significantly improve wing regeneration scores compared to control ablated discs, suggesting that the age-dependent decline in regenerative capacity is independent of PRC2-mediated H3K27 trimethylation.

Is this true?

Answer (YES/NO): NO